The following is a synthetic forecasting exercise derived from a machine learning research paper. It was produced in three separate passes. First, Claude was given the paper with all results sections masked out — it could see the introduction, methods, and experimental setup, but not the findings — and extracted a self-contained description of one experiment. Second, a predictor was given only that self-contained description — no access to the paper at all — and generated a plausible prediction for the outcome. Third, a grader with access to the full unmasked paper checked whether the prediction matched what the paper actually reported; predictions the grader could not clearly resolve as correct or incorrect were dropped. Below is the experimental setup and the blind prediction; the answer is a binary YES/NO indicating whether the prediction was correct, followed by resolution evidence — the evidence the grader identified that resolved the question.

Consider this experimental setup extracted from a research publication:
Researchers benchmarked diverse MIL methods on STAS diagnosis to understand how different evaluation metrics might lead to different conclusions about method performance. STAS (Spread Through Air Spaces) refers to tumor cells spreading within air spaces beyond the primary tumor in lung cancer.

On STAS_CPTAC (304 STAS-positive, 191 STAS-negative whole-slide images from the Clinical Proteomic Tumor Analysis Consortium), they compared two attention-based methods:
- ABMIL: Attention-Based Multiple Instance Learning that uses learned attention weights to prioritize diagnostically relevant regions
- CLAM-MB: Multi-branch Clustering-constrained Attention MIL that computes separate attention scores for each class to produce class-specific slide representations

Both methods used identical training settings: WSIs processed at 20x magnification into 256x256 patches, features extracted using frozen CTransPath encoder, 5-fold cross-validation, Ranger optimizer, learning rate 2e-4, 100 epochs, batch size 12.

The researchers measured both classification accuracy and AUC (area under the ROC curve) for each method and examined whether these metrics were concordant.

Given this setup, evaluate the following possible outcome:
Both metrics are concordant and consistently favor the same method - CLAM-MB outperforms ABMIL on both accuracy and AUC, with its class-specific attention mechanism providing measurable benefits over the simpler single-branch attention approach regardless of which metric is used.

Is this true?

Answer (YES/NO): NO